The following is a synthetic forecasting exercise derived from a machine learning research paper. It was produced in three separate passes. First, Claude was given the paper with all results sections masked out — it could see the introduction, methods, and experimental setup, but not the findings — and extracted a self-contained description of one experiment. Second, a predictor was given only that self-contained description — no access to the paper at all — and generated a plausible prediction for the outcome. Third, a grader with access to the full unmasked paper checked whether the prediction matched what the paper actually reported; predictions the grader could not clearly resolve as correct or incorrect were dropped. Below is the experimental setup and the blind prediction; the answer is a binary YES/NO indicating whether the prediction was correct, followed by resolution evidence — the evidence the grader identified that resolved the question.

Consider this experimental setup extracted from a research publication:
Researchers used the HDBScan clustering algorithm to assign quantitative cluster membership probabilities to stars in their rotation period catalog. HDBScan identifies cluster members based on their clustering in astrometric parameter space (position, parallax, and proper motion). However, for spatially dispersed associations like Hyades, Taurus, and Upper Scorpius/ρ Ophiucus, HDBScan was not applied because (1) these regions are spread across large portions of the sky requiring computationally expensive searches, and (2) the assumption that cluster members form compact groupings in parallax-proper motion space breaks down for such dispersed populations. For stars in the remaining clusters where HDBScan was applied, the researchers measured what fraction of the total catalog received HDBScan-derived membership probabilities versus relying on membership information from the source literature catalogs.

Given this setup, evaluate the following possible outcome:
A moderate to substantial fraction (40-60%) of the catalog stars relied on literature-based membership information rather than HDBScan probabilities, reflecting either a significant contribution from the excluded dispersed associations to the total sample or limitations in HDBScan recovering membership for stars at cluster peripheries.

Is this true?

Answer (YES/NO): NO